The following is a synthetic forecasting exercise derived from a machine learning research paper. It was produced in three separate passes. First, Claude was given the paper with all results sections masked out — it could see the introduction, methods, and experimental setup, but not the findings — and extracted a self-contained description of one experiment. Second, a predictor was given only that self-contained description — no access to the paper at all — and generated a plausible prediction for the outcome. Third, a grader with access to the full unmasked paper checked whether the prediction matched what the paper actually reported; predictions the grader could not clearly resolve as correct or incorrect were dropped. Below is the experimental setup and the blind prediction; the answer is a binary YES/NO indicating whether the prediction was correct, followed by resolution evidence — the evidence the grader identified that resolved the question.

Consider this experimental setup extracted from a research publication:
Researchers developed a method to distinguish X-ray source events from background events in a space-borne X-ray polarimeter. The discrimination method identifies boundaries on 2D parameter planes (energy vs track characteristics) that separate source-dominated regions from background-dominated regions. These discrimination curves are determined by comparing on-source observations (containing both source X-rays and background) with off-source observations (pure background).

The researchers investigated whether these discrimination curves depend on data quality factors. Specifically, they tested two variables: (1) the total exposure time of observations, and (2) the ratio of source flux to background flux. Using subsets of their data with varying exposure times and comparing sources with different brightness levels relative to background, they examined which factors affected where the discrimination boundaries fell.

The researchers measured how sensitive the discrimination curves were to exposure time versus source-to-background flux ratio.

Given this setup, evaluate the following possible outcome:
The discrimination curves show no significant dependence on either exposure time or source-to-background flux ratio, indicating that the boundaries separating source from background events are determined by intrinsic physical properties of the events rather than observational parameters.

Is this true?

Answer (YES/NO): NO